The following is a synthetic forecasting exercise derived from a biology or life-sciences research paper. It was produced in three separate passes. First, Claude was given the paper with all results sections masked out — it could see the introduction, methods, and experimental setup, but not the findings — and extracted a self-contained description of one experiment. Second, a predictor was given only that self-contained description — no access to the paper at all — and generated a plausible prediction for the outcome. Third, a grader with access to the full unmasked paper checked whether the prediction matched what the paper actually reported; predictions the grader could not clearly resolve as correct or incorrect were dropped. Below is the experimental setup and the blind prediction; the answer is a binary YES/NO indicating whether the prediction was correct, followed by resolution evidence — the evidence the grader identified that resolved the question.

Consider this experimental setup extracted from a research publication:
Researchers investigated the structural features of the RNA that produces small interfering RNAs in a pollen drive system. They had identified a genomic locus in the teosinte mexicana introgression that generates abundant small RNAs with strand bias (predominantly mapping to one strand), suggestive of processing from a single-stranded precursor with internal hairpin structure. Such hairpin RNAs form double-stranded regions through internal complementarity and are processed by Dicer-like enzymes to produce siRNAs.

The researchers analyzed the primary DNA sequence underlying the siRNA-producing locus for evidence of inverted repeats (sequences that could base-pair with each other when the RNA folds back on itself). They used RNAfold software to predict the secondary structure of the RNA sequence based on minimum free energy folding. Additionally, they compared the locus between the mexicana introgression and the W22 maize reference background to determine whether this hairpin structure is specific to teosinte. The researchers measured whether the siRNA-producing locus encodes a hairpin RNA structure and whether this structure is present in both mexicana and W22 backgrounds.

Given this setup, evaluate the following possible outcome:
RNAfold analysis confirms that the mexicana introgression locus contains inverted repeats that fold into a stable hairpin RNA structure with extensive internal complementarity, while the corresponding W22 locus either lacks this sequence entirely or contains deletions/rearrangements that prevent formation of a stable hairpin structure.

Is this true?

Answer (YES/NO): YES